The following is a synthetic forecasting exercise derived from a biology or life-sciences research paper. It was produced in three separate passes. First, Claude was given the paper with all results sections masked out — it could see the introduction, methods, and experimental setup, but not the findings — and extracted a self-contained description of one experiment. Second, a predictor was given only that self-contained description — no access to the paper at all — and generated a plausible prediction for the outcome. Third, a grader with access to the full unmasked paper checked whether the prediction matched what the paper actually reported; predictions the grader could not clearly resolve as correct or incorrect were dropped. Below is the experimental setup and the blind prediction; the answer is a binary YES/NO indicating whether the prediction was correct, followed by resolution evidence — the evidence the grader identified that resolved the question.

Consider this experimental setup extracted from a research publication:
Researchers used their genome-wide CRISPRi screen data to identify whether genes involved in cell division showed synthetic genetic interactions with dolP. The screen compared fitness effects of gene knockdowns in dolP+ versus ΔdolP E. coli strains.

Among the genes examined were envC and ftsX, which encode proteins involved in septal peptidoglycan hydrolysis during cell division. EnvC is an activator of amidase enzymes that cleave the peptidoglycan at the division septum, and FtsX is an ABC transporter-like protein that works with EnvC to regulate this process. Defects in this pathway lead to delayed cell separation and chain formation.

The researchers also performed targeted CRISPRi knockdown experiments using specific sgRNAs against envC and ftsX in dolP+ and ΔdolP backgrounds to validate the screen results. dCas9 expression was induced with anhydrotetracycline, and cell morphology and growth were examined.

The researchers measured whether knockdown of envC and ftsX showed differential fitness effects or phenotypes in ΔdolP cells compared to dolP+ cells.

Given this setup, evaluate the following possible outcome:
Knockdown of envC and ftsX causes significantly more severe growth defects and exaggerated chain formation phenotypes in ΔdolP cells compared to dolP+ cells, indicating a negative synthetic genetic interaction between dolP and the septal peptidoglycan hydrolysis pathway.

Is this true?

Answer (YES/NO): NO